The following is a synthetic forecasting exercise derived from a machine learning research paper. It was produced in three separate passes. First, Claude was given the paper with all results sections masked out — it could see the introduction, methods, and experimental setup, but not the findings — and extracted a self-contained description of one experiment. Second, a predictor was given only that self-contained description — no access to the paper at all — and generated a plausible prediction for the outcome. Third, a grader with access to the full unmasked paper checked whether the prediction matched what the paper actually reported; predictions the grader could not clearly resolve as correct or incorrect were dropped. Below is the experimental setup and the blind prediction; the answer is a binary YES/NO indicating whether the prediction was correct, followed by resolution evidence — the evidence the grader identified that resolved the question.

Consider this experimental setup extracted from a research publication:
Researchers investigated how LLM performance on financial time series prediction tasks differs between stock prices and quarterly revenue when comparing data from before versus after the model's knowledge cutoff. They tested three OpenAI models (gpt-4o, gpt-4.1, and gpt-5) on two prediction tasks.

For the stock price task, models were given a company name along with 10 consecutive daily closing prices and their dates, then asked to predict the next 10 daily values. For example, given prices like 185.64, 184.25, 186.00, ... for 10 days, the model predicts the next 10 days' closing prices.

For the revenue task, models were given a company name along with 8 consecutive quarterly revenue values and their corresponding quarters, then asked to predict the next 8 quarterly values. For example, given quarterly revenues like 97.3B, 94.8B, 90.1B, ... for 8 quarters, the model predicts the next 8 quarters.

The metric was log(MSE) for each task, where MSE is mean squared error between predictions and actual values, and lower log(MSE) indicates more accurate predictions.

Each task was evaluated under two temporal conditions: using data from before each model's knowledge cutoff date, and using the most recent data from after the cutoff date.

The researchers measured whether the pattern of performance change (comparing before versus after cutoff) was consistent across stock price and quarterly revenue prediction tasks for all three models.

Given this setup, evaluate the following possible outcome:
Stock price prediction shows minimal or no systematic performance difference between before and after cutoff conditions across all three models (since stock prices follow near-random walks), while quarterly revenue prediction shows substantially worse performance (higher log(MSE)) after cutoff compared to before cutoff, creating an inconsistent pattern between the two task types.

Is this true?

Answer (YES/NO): NO